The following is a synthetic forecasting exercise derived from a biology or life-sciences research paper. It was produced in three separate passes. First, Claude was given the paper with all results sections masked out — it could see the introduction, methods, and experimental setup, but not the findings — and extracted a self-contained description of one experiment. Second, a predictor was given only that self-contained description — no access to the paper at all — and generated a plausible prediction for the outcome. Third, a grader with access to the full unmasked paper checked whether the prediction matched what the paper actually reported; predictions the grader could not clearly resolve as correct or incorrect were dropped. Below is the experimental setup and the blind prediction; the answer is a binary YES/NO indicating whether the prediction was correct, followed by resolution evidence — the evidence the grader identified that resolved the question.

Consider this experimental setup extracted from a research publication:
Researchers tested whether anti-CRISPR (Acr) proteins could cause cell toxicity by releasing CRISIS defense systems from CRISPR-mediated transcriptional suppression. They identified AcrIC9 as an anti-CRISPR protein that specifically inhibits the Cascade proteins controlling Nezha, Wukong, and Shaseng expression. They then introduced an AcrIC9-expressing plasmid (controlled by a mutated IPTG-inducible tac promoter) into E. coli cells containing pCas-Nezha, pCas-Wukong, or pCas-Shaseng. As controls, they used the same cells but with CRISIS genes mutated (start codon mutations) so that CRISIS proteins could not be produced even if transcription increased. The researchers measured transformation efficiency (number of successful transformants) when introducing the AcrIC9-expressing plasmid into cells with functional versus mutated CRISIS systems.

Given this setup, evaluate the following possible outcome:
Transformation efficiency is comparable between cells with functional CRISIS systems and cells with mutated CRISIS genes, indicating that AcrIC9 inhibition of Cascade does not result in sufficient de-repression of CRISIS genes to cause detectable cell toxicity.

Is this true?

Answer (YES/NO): NO